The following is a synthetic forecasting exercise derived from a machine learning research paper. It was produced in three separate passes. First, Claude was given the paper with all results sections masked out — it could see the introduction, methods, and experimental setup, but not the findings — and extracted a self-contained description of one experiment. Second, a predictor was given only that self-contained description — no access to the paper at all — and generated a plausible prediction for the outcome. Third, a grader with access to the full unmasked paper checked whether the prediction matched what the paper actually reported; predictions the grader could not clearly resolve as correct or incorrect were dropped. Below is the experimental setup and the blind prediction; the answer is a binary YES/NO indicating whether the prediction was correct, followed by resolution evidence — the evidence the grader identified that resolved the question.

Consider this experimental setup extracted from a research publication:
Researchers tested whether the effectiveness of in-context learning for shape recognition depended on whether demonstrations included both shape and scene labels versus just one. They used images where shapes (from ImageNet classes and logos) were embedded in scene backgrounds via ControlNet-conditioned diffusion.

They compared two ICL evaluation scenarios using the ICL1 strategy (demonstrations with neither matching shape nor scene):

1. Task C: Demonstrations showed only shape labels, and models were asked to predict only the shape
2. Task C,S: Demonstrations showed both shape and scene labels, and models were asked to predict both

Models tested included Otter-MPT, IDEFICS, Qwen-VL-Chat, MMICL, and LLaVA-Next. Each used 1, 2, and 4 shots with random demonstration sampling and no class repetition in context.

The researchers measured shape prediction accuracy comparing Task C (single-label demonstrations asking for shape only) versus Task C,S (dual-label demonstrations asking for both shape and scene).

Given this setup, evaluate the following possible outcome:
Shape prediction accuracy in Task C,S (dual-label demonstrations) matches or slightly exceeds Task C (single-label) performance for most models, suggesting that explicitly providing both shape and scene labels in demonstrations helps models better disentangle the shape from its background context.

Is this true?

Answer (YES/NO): NO